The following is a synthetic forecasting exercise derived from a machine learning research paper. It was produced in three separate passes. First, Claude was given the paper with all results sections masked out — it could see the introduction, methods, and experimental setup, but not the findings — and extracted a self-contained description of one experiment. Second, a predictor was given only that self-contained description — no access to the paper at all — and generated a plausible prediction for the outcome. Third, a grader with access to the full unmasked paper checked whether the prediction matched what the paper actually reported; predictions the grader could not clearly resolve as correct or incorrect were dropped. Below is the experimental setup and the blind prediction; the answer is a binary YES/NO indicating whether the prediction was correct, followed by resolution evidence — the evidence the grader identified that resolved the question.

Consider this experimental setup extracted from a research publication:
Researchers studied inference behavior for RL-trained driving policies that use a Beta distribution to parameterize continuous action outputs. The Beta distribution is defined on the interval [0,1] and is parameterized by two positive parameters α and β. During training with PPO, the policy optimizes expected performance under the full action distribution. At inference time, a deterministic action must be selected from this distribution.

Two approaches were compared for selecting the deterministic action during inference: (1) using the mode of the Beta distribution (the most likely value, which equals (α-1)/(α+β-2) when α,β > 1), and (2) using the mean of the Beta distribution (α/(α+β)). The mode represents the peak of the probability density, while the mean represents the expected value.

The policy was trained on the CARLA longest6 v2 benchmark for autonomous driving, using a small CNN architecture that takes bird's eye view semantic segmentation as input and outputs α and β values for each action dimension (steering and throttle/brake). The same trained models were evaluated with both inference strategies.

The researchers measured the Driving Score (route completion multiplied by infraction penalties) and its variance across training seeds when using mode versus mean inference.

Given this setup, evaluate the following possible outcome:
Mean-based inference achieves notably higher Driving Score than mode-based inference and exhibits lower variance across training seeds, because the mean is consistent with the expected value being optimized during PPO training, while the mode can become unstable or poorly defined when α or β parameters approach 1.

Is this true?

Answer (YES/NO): YES